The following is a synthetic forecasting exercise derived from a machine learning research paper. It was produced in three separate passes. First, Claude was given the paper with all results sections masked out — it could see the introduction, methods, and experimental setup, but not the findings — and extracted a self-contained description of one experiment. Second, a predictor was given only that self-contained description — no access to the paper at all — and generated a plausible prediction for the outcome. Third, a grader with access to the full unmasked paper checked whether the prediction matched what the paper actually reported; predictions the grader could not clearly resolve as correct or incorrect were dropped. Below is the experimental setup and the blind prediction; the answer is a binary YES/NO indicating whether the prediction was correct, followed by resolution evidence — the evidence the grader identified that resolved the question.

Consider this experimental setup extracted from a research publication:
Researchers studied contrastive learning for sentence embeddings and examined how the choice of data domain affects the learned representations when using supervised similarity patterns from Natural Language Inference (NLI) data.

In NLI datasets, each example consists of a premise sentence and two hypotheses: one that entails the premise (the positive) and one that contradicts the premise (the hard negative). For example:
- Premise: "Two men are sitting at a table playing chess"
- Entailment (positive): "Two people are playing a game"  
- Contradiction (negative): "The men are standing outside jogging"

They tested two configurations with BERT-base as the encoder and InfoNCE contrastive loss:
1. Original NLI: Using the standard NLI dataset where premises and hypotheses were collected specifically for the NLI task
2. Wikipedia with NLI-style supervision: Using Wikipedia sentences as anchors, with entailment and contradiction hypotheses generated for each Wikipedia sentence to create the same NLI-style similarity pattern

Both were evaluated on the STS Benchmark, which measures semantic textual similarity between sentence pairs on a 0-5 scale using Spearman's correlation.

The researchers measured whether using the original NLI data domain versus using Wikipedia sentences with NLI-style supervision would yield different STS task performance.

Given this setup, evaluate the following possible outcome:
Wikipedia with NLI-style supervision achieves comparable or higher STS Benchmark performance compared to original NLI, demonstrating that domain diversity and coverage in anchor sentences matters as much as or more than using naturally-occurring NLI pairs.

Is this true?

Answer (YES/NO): YES